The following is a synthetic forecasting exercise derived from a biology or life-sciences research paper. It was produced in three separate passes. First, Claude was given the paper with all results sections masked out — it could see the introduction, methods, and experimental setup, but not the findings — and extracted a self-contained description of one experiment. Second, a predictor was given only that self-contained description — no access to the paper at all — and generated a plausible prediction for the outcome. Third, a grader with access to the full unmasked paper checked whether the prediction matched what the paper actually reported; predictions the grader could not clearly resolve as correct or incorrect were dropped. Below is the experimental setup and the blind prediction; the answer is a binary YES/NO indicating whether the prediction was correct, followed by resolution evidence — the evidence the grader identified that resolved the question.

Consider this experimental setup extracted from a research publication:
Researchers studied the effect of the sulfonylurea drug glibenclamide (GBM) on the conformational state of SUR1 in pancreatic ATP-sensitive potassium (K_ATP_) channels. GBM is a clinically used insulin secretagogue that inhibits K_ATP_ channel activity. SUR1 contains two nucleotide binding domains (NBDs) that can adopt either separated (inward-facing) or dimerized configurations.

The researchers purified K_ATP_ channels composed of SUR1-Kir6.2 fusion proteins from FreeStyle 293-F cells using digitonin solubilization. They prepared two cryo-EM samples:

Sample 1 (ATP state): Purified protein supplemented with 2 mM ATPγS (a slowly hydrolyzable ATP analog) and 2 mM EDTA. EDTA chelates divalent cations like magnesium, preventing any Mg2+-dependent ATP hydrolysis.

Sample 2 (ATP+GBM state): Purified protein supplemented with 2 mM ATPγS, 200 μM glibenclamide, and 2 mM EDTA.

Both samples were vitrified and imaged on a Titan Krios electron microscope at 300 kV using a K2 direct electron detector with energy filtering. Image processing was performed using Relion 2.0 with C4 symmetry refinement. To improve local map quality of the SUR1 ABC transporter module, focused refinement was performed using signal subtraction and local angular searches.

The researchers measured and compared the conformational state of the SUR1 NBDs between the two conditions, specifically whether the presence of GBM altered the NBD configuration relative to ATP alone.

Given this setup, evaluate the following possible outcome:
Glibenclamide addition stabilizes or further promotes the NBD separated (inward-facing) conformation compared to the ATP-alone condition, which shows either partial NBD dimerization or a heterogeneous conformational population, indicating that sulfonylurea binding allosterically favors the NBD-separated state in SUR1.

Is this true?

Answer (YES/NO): NO